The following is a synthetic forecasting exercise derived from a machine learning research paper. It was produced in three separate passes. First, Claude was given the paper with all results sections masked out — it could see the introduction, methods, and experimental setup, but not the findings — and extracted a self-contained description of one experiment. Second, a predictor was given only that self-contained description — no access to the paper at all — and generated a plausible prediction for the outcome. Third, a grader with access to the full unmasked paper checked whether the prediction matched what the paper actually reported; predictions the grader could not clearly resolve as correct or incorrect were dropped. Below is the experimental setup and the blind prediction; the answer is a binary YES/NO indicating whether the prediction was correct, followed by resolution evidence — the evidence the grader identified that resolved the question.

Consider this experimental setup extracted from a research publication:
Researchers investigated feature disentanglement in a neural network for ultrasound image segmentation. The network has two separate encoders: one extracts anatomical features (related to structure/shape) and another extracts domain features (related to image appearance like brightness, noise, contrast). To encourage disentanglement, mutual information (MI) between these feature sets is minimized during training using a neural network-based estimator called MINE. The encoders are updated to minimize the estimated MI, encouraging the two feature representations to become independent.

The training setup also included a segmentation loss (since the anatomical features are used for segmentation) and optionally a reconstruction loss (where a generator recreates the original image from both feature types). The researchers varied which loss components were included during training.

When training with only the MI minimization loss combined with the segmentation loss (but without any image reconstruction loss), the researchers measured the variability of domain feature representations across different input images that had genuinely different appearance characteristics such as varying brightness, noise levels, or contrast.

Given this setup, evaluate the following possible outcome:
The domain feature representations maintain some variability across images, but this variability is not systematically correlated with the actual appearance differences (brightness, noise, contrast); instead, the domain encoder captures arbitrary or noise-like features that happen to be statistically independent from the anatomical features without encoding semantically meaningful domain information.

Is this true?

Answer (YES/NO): NO